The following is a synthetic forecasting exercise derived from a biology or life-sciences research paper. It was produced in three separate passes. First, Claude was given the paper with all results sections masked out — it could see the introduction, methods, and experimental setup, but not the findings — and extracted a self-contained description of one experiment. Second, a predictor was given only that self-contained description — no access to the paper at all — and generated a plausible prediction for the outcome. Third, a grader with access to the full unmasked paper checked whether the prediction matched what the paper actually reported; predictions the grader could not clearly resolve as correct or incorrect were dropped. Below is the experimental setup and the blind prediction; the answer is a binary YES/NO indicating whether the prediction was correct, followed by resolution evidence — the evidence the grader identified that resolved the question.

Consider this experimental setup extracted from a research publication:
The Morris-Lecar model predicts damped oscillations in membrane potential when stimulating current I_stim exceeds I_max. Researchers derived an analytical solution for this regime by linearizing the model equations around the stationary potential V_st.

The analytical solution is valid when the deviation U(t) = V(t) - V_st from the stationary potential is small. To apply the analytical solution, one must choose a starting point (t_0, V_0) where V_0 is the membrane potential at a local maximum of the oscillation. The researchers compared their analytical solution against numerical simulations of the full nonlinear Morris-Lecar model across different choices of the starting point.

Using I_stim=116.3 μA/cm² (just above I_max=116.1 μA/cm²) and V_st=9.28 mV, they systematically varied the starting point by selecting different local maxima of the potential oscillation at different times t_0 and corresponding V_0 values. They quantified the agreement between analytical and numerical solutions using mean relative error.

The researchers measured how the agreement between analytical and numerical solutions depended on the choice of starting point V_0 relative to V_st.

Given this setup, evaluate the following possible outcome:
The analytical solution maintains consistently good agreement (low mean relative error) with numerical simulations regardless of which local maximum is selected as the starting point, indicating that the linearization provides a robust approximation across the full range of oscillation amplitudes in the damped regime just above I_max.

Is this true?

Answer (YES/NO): NO